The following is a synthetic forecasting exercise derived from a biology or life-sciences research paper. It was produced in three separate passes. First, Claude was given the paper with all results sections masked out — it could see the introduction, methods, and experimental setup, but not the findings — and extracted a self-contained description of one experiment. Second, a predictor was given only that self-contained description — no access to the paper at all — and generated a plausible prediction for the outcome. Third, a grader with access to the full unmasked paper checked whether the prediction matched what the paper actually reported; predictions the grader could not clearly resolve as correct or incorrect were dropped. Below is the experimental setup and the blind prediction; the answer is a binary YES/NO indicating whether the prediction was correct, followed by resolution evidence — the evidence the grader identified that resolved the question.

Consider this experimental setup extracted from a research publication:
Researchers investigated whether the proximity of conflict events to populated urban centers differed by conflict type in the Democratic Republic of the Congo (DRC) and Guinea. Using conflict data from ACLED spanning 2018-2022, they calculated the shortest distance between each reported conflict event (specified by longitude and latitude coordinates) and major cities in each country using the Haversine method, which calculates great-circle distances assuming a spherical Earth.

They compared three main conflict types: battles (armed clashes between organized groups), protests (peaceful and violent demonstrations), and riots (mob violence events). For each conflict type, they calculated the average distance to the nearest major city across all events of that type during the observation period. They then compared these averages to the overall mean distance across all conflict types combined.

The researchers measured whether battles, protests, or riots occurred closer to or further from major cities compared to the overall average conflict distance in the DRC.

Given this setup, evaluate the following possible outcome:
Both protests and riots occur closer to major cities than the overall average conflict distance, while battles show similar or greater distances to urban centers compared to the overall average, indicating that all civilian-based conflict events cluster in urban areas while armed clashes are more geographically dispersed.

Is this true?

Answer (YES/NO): YES